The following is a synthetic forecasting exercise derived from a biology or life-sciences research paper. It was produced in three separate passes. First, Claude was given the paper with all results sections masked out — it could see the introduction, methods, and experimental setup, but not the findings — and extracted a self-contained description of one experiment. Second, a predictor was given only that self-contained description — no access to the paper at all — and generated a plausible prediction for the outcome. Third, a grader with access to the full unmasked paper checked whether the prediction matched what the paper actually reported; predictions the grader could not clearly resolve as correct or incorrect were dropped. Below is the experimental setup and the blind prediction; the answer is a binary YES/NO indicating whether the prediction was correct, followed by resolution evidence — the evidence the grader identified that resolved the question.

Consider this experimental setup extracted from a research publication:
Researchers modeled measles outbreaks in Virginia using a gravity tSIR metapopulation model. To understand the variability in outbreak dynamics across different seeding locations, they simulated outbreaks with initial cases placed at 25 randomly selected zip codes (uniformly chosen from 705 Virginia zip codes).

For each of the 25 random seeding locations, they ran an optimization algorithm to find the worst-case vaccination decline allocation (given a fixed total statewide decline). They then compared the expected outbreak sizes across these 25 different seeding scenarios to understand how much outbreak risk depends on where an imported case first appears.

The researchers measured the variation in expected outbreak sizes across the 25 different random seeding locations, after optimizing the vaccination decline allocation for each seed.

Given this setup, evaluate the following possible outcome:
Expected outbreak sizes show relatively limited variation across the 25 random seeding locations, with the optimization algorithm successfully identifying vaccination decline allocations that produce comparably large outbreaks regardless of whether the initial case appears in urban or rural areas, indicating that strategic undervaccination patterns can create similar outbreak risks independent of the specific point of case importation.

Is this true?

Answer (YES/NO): NO